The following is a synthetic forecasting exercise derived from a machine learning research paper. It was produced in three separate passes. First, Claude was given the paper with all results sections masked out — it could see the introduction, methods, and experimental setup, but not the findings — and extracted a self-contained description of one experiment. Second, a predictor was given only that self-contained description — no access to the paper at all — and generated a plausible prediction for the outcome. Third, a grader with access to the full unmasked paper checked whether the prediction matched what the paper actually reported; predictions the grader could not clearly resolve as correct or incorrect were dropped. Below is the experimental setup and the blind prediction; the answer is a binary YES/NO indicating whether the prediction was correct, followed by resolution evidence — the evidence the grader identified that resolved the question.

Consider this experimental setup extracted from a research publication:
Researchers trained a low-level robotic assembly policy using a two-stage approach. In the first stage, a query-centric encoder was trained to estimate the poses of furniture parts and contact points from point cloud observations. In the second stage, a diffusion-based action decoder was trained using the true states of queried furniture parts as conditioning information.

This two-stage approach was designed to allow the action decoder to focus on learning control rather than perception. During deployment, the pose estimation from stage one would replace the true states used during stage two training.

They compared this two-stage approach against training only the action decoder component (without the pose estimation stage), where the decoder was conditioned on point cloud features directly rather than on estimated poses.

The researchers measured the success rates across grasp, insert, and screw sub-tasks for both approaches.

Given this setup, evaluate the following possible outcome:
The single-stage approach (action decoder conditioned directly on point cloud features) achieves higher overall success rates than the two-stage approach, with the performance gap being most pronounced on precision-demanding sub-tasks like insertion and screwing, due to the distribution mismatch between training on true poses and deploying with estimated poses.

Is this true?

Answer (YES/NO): NO